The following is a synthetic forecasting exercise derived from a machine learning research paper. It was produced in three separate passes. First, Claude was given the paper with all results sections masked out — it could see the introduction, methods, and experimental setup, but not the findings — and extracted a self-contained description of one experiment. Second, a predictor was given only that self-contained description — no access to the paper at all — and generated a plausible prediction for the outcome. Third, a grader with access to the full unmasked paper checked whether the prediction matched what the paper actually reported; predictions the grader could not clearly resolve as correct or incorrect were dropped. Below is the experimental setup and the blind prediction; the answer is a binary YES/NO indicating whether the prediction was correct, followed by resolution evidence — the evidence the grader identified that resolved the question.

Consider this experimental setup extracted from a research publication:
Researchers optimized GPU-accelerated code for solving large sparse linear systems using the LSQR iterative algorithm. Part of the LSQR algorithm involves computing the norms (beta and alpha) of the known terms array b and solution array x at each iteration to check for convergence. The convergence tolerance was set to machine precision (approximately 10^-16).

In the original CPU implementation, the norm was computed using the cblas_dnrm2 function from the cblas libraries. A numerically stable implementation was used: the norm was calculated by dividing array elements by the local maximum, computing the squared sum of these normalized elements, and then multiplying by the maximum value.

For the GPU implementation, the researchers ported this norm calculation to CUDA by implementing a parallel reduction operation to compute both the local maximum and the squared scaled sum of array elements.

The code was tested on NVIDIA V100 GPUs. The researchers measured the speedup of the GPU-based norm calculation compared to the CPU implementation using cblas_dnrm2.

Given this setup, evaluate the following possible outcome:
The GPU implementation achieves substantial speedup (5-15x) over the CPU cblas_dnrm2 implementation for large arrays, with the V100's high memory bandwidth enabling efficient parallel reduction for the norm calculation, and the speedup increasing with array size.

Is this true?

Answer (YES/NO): NO